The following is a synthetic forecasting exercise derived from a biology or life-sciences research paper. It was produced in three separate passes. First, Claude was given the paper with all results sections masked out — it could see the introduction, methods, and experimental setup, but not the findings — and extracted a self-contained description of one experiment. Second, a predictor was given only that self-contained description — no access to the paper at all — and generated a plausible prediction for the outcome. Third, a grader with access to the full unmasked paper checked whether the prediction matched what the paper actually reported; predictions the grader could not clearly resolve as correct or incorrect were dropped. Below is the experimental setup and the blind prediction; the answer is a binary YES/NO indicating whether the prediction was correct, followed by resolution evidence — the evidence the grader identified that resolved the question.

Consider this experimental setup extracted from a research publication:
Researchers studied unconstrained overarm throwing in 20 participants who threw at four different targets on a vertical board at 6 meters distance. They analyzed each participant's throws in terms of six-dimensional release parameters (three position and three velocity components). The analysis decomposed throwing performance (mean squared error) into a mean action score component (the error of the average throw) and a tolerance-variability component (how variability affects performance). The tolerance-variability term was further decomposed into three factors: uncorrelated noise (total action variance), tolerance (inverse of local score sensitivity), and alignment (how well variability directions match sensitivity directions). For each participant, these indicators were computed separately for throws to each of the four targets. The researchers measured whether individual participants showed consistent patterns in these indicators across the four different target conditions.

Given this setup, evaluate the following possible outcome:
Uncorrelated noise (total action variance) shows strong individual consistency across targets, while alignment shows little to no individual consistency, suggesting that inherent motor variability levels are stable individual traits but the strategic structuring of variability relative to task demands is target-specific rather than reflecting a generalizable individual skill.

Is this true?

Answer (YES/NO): NO